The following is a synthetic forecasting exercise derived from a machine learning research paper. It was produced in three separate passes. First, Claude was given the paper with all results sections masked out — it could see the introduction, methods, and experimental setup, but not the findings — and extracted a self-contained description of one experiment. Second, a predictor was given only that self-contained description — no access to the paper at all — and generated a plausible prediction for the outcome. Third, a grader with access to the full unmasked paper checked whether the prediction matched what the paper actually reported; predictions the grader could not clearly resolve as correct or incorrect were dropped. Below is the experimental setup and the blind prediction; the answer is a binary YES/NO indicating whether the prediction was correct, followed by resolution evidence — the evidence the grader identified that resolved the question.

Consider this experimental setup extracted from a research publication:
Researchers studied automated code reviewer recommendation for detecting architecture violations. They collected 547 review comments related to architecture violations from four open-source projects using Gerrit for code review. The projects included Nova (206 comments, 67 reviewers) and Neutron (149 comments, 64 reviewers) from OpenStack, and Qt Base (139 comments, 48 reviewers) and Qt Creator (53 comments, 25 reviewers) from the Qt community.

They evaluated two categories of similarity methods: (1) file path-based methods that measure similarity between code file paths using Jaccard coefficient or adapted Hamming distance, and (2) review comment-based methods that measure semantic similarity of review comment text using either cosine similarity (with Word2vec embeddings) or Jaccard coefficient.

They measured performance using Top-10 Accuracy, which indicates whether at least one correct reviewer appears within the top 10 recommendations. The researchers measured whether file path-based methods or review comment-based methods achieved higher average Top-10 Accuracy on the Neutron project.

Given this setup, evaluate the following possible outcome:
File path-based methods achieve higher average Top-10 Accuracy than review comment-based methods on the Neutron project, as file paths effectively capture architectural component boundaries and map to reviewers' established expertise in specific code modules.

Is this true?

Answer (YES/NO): YES